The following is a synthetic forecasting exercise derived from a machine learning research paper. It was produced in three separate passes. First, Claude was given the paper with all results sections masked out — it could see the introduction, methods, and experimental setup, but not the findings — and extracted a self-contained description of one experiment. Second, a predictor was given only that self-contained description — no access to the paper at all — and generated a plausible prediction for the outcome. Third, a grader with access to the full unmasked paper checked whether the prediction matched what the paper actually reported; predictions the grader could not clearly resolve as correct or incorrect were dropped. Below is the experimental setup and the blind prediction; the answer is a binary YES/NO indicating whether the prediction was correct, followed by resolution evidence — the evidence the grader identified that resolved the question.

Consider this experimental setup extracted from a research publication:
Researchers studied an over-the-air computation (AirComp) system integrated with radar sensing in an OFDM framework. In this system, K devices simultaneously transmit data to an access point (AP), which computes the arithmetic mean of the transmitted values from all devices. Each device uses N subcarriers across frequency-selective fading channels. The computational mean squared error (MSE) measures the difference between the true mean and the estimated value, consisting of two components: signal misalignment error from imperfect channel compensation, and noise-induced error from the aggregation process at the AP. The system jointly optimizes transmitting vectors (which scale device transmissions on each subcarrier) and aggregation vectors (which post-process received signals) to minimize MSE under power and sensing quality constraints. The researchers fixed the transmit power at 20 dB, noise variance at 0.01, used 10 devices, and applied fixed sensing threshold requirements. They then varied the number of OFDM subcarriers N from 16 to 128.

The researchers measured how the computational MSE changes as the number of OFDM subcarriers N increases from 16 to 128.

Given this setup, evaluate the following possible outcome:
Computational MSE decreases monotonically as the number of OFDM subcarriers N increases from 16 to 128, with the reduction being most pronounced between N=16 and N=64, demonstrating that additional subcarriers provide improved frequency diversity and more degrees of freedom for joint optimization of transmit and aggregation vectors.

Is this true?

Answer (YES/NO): NO